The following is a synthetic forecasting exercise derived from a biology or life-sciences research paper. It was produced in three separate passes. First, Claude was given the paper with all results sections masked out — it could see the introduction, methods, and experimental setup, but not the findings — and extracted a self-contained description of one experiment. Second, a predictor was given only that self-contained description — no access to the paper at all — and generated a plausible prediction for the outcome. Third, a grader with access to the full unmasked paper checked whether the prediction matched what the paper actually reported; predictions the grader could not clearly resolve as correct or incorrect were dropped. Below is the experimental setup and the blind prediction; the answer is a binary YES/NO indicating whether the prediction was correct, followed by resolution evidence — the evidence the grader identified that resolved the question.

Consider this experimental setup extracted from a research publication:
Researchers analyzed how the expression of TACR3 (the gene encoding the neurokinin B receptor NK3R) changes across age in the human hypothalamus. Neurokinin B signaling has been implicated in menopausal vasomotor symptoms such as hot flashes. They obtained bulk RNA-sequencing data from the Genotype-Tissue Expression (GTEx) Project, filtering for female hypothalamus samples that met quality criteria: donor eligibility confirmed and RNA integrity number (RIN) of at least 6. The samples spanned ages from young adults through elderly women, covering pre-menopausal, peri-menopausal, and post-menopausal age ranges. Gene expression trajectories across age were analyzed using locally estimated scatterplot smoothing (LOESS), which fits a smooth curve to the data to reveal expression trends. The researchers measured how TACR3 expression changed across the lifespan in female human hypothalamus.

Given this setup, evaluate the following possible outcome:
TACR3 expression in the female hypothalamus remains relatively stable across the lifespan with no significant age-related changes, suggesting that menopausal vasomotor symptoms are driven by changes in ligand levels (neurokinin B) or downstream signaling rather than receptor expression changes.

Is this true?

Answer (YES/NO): NO